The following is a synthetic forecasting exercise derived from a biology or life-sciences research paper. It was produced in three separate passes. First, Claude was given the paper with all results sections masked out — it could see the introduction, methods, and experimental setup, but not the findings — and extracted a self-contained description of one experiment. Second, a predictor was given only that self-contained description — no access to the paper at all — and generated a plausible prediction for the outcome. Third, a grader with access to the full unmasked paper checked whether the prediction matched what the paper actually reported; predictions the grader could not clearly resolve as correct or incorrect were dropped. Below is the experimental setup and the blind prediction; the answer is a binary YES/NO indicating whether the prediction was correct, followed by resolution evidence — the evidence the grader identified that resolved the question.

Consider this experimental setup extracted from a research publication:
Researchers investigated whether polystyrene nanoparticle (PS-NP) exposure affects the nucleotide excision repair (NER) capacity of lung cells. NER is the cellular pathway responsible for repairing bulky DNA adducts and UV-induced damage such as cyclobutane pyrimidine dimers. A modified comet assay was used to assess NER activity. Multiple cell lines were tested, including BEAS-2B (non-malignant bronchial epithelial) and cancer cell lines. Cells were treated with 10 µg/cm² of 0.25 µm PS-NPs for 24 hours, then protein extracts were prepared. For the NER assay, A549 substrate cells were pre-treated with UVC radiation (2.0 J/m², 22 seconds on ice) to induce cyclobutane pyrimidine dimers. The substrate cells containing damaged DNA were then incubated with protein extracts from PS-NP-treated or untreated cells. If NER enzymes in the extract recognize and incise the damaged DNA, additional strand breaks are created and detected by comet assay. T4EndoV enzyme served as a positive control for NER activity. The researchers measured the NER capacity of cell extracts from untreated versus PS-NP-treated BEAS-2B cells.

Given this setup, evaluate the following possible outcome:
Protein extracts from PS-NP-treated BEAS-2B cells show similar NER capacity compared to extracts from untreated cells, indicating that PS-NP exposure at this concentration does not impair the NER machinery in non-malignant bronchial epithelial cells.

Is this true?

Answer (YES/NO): NO